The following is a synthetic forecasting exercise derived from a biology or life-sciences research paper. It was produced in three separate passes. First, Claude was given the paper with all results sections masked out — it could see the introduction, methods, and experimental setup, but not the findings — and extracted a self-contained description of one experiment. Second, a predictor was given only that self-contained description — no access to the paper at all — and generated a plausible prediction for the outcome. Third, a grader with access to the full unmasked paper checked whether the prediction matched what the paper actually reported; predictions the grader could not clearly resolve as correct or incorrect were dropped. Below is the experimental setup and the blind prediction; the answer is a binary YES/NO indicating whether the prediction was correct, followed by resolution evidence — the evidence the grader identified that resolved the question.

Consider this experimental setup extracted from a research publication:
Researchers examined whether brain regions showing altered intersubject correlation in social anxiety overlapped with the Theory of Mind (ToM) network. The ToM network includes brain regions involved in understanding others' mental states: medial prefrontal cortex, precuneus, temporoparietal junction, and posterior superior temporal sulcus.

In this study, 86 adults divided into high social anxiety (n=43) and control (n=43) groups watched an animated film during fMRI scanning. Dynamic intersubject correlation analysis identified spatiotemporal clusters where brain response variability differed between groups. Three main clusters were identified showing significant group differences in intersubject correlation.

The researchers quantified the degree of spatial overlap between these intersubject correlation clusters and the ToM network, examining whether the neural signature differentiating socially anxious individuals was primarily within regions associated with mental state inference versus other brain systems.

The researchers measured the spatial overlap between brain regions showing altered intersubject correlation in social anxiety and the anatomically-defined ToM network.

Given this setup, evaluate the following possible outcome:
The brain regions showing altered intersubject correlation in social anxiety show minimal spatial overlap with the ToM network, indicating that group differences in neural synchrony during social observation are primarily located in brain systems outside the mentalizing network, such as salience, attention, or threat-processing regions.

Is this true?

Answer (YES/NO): YES